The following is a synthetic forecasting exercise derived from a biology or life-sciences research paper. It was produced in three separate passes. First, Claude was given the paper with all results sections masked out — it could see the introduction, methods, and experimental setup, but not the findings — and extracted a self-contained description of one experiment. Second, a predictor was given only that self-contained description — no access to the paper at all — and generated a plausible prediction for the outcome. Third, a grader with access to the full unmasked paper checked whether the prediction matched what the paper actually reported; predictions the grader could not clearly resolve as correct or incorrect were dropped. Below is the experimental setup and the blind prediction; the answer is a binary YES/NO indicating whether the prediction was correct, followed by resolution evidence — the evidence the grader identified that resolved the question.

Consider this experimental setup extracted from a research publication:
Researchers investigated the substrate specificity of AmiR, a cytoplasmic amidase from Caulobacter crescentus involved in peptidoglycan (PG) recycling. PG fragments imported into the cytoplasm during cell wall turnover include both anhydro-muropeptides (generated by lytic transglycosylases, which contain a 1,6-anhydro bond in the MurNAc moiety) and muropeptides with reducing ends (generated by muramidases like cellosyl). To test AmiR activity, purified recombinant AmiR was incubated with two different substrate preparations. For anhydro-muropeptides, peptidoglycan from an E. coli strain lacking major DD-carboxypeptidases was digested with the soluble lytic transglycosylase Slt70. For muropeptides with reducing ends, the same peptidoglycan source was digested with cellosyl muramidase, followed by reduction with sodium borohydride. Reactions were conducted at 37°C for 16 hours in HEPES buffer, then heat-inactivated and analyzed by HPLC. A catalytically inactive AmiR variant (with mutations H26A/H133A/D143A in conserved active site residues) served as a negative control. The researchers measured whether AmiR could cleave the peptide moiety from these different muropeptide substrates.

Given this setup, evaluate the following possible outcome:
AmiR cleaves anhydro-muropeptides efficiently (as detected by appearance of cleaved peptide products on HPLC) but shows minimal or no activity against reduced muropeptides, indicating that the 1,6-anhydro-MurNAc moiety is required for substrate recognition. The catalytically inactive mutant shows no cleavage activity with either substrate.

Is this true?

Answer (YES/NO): NO